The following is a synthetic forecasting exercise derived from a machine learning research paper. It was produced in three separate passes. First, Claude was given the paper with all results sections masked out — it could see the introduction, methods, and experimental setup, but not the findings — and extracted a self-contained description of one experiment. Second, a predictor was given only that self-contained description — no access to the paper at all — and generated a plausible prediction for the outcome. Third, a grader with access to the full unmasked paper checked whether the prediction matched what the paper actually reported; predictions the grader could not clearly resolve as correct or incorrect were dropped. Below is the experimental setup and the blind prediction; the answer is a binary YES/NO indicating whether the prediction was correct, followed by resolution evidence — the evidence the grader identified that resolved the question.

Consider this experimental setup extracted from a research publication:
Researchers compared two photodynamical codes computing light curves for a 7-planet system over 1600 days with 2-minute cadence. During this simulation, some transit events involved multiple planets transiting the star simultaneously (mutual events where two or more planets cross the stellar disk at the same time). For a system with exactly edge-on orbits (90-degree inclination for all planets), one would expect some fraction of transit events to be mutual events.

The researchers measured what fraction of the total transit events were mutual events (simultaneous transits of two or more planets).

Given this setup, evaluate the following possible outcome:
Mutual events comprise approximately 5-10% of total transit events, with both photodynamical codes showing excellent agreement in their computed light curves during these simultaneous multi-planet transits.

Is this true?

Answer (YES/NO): NO